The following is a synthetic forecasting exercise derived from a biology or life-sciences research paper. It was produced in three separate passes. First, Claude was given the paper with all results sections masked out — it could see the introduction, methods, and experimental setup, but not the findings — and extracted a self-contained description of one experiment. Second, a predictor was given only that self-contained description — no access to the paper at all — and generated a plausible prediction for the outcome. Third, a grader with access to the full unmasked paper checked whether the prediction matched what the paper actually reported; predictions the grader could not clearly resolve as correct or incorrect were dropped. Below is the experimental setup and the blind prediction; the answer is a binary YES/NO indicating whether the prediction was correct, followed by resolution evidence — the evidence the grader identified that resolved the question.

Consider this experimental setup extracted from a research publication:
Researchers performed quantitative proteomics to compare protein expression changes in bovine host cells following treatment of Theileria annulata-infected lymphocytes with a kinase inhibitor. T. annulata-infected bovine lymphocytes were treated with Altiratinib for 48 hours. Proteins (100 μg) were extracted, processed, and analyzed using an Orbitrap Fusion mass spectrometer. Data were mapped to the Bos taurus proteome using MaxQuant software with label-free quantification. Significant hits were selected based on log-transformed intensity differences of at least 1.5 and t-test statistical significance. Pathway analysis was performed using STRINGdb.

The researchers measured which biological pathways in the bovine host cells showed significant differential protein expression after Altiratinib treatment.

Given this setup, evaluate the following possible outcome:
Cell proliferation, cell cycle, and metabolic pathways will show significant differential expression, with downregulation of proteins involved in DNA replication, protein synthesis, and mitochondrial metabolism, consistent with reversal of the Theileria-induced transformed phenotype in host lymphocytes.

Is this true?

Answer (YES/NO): NO